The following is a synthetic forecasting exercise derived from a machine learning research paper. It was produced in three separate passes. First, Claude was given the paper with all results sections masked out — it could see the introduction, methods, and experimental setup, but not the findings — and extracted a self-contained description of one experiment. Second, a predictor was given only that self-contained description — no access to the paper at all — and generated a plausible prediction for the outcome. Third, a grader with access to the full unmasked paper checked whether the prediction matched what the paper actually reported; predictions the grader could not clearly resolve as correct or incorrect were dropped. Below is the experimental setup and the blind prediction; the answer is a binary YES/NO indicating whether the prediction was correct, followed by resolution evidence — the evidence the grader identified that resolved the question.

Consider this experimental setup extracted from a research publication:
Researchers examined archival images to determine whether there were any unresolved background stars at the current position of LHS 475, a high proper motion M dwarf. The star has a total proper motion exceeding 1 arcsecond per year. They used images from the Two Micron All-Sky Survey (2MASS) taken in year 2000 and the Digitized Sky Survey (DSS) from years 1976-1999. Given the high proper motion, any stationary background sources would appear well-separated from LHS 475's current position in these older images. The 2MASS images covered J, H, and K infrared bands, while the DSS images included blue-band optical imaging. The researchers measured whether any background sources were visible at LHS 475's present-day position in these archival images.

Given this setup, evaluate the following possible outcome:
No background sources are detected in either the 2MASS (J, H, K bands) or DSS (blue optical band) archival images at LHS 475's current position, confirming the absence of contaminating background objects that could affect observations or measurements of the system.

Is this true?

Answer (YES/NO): NO